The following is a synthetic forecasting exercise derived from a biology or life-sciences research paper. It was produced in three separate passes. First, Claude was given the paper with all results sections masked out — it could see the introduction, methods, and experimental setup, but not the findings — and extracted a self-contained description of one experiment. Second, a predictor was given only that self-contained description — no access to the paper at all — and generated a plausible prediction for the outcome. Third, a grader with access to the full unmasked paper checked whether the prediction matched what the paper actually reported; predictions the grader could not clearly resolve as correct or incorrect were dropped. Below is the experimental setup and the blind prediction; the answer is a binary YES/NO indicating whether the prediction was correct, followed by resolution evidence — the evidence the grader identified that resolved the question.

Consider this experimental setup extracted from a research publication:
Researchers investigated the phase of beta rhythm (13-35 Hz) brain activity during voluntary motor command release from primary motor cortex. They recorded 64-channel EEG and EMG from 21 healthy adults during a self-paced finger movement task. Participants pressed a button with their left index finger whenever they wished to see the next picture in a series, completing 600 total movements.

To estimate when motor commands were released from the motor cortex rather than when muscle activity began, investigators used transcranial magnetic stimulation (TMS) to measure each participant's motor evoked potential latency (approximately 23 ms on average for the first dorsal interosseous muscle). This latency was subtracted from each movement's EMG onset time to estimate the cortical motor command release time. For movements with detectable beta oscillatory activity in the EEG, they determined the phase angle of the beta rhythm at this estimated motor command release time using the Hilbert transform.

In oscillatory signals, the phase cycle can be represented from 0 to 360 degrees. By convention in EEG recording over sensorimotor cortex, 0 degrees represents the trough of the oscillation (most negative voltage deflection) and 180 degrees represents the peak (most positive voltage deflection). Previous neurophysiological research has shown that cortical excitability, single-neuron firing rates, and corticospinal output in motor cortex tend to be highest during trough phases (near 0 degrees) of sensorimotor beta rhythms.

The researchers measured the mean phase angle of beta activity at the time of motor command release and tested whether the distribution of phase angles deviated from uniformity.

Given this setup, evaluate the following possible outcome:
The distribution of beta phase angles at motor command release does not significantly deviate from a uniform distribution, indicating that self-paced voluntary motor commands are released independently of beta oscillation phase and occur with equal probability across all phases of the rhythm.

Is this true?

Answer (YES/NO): NO